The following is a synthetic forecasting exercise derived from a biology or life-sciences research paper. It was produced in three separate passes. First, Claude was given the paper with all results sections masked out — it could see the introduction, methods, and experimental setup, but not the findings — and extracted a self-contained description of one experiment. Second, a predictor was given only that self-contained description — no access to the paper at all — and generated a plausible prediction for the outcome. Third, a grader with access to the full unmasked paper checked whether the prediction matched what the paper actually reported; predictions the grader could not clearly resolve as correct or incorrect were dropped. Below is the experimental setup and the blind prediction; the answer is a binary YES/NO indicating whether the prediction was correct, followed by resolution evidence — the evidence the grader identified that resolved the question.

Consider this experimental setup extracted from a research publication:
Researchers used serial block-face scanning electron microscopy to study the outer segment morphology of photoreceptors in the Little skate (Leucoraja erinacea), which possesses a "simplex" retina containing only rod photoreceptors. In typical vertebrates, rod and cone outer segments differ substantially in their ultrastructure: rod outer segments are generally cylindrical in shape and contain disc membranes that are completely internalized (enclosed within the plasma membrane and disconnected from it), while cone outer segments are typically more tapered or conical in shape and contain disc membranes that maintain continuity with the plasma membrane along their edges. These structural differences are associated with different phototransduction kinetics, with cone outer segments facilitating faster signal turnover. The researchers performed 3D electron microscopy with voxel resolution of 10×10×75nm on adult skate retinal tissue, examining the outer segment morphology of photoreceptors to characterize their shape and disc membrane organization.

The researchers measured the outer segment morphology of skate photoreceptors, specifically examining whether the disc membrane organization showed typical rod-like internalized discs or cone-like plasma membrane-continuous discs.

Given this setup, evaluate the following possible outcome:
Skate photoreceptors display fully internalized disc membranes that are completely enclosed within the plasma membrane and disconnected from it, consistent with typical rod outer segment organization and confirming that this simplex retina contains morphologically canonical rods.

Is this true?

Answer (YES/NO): YES